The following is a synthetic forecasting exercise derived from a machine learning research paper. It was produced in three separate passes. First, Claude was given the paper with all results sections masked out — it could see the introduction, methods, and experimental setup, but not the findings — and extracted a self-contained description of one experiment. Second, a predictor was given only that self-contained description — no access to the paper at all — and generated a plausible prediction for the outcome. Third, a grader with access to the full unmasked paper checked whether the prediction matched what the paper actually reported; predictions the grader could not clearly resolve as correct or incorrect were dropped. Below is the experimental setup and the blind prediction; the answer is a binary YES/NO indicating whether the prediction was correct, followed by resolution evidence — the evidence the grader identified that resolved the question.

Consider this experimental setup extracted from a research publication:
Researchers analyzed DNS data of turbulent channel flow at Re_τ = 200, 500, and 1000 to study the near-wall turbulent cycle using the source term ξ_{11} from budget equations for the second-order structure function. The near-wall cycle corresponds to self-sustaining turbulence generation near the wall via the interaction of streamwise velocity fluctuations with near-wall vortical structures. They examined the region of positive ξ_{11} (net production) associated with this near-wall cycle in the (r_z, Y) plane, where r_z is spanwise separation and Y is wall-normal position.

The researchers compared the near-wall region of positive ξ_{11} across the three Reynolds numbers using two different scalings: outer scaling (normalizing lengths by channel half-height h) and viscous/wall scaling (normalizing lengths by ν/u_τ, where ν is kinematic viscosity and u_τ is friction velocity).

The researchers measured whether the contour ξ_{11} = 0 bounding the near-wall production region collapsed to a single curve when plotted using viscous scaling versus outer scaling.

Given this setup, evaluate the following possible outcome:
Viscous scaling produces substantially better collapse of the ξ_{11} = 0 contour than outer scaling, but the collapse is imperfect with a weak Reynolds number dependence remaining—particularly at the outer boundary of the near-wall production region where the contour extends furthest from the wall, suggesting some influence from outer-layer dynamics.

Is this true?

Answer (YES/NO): NO